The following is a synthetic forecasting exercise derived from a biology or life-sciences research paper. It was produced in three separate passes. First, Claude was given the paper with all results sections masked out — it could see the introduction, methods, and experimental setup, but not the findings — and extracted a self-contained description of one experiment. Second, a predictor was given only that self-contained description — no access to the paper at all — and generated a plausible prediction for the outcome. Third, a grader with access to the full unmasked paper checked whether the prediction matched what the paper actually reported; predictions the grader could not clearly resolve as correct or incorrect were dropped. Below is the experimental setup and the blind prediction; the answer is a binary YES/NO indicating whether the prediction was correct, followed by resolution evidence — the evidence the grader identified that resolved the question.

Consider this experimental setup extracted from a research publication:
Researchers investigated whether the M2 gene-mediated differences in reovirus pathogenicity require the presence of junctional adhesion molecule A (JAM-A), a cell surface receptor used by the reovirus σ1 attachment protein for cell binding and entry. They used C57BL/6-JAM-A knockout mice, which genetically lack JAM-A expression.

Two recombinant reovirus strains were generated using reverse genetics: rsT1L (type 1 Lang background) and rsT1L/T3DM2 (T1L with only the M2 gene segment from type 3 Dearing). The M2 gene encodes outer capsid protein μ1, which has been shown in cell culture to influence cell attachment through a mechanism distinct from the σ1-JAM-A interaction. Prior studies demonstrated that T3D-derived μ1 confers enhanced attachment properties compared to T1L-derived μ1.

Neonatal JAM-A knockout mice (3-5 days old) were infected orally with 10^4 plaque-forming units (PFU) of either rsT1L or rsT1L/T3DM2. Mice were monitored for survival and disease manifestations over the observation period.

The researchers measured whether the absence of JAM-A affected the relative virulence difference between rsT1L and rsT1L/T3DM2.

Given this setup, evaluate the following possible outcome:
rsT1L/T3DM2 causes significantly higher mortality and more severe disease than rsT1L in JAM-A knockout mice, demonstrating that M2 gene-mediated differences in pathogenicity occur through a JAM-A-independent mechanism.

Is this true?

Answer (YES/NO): NO